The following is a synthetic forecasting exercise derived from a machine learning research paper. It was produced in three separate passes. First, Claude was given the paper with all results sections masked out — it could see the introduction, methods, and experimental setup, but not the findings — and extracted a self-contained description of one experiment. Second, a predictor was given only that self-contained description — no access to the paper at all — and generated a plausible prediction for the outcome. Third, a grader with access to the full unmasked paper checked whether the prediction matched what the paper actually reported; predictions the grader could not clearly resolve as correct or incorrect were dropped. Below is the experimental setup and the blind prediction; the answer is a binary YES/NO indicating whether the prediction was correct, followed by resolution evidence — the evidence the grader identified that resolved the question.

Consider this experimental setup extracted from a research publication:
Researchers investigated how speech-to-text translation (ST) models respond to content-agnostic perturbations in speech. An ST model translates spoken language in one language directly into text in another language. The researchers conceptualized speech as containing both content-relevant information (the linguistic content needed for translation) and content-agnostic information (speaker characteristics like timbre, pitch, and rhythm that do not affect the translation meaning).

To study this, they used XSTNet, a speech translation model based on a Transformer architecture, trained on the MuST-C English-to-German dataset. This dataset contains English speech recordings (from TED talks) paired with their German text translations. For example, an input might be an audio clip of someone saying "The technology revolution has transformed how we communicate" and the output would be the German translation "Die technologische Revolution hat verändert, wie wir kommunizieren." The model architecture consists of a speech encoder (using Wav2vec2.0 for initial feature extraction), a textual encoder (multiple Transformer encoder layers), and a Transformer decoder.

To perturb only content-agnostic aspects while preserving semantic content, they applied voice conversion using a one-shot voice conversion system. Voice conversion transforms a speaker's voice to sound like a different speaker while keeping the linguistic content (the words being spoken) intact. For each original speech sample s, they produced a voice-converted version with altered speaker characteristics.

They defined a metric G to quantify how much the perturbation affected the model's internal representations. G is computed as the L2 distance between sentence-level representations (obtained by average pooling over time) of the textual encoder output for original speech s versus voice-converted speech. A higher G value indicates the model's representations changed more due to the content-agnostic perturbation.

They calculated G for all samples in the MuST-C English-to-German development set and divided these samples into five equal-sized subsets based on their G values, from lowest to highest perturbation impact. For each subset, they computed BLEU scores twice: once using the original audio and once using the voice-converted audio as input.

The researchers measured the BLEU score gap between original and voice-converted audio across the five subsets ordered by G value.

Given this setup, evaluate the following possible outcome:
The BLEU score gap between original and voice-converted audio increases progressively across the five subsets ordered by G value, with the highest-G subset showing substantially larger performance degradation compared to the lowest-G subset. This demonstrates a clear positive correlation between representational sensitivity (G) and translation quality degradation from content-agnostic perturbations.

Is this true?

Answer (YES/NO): YES